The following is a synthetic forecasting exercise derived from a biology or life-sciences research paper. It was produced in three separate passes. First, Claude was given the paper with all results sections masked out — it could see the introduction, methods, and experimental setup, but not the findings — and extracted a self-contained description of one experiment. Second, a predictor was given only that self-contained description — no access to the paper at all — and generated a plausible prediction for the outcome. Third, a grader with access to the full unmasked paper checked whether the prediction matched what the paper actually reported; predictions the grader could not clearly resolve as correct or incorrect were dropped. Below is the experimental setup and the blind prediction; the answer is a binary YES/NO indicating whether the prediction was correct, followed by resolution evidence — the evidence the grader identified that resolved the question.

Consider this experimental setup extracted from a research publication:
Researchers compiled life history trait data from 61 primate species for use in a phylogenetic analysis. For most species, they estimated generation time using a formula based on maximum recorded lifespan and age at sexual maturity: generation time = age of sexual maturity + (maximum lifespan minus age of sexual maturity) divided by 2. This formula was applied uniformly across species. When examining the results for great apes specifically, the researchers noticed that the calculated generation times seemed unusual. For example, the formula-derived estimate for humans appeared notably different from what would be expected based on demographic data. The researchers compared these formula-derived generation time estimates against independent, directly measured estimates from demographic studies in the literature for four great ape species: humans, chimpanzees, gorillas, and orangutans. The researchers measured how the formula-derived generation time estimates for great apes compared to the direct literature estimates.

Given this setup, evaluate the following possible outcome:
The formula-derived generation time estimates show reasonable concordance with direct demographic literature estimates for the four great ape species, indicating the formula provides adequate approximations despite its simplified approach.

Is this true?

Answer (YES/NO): NO